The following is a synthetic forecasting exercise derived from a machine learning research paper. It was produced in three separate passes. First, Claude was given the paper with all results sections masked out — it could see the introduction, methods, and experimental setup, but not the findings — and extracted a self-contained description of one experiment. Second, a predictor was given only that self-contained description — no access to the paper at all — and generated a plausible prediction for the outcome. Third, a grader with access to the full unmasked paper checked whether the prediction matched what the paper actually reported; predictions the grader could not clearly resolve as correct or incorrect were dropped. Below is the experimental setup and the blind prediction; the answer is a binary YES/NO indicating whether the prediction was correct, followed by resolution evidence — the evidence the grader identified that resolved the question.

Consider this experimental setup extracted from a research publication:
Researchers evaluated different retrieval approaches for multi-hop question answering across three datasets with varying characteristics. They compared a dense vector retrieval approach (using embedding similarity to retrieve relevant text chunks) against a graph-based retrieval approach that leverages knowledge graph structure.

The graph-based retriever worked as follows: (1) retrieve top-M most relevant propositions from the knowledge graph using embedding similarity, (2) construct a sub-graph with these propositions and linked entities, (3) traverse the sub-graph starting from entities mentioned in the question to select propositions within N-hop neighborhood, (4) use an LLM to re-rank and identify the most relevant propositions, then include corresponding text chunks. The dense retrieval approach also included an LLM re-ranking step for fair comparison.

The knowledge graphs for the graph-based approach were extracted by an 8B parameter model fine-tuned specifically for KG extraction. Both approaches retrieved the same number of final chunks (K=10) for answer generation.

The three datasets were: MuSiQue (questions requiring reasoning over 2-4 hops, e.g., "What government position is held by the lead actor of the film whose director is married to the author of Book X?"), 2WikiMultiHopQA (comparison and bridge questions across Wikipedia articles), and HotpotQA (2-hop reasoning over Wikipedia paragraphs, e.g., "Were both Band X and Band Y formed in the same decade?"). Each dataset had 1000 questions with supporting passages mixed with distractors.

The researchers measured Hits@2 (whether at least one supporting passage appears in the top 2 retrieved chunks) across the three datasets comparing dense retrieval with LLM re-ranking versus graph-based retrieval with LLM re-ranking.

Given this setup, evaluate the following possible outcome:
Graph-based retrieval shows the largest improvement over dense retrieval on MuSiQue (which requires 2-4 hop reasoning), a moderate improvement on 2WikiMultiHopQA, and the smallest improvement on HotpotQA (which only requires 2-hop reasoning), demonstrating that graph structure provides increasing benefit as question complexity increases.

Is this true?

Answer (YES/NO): NO